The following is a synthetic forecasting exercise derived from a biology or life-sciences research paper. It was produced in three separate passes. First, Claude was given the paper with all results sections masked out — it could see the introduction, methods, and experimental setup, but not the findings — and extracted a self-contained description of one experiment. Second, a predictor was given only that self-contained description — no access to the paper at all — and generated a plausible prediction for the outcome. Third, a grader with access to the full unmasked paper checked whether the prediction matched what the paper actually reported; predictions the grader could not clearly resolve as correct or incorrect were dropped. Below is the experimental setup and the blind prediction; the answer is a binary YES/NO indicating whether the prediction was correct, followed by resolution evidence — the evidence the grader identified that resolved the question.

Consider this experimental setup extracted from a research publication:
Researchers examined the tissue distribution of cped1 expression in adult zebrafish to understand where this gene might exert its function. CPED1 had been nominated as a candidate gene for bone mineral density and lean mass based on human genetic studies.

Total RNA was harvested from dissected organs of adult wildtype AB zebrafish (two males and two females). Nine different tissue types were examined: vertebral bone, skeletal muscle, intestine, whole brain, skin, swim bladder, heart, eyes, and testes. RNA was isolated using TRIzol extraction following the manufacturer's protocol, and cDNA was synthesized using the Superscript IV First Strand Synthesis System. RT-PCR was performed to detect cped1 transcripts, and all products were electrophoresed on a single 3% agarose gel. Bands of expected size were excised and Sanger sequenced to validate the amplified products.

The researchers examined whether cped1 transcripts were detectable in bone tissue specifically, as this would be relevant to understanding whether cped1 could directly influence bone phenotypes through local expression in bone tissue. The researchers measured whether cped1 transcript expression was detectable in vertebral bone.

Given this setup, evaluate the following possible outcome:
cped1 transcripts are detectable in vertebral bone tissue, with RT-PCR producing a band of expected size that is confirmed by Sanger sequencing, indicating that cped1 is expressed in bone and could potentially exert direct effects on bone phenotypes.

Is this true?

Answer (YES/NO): NO